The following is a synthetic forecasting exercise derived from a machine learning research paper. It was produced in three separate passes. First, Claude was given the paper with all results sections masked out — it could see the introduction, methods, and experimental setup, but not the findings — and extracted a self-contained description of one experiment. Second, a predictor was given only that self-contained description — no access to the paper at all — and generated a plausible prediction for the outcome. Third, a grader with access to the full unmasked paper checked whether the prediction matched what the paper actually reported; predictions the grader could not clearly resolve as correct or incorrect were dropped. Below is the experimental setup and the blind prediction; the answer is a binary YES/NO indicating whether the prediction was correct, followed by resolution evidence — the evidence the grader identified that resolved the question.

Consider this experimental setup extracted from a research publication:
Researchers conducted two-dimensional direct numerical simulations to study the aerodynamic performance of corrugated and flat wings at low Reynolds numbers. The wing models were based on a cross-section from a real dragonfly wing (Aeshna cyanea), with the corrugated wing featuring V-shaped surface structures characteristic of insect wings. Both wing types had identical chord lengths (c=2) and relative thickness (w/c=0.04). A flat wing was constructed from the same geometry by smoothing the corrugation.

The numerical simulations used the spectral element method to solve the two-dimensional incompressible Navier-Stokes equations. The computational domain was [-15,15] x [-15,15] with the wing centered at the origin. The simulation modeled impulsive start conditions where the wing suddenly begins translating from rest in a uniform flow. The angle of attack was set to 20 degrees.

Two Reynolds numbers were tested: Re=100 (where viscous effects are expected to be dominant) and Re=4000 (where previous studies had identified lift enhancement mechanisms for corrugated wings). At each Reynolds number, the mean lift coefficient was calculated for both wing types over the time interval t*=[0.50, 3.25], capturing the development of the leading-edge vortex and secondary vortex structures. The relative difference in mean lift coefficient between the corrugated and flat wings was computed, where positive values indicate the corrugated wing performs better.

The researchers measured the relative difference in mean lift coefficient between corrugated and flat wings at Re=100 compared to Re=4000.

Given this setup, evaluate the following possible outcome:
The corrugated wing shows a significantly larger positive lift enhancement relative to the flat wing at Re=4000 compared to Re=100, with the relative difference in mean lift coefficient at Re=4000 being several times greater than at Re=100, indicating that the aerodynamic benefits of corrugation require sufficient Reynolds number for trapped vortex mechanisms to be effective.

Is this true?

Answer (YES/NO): NO